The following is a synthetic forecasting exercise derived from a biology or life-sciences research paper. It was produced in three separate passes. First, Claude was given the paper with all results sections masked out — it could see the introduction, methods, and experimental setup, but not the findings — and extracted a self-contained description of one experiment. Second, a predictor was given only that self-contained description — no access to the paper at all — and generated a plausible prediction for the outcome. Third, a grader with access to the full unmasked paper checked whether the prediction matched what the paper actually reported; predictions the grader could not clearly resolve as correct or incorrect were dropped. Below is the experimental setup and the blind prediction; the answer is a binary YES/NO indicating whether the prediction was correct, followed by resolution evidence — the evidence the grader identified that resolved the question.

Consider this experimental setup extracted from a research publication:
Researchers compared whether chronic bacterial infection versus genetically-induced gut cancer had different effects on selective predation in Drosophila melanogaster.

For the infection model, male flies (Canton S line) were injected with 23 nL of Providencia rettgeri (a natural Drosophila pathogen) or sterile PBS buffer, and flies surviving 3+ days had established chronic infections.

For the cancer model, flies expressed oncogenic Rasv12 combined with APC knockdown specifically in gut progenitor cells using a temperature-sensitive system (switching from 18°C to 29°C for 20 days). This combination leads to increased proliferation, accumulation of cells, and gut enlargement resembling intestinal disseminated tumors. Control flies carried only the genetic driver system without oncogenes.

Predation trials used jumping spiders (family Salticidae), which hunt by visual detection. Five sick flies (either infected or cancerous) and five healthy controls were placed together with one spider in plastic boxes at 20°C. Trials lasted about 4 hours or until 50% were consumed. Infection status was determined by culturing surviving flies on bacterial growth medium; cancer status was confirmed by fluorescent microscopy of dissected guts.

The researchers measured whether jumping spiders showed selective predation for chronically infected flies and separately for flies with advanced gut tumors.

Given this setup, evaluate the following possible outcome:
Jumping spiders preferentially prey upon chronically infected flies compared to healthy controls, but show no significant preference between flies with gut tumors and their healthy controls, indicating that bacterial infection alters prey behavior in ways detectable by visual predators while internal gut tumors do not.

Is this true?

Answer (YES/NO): NO